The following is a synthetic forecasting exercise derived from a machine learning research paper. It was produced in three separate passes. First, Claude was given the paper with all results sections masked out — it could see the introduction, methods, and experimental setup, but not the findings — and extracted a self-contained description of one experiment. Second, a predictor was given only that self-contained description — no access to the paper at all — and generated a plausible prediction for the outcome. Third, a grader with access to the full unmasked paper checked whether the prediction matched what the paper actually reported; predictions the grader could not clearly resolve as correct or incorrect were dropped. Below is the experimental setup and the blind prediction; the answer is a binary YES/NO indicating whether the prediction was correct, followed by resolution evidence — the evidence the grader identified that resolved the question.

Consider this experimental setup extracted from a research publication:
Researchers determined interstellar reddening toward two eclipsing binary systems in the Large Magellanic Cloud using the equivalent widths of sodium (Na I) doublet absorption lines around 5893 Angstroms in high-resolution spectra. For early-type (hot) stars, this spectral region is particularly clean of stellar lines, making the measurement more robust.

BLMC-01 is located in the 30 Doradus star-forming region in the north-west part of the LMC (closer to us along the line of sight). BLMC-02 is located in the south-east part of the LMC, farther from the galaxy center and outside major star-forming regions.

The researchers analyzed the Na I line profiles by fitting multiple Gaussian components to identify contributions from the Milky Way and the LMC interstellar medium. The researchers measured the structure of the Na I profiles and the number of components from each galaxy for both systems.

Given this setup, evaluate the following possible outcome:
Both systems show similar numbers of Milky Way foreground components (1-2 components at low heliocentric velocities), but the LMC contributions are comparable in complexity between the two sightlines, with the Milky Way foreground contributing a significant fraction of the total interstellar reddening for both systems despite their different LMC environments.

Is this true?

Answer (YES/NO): NO